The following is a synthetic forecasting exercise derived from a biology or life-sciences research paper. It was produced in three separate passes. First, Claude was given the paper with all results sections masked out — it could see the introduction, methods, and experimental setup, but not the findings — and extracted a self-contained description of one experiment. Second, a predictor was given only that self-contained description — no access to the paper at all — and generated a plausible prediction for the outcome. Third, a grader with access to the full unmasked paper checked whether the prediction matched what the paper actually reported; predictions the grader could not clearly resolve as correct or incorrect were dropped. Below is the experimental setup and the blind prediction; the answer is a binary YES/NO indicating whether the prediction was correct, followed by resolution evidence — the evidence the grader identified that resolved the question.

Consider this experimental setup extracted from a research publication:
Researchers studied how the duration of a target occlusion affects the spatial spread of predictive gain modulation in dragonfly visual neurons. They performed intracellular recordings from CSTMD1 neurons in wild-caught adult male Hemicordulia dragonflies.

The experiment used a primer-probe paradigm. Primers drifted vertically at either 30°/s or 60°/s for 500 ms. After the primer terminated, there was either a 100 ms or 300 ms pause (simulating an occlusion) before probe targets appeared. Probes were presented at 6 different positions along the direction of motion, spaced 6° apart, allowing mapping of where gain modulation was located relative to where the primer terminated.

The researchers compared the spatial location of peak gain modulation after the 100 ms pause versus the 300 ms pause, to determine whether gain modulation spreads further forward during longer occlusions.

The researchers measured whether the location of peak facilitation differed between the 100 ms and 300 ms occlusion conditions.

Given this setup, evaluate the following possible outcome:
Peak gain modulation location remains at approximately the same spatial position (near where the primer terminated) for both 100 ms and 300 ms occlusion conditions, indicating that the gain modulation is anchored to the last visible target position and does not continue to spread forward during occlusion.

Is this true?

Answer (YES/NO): NO